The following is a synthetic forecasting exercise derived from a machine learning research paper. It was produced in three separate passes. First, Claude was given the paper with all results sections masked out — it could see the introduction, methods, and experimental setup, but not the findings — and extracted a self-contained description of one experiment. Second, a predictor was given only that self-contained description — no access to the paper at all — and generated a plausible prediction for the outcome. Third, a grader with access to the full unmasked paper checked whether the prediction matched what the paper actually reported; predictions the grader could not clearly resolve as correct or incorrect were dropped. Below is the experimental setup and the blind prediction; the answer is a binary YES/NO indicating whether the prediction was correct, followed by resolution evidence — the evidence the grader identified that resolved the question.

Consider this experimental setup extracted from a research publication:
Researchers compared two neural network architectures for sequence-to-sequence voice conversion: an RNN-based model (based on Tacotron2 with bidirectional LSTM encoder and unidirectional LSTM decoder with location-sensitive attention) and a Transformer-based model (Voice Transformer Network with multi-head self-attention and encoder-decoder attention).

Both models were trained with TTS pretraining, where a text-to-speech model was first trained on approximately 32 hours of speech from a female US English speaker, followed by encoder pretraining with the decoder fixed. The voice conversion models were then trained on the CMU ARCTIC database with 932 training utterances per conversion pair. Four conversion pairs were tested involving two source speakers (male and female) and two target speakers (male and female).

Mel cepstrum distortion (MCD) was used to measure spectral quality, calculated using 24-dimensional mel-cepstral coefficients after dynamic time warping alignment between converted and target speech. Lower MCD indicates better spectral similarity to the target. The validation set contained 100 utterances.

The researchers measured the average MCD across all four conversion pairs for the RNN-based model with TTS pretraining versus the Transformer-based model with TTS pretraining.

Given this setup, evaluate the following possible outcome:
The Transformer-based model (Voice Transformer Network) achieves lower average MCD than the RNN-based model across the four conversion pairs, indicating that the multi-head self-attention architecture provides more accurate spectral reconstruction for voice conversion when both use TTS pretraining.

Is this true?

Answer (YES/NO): YES